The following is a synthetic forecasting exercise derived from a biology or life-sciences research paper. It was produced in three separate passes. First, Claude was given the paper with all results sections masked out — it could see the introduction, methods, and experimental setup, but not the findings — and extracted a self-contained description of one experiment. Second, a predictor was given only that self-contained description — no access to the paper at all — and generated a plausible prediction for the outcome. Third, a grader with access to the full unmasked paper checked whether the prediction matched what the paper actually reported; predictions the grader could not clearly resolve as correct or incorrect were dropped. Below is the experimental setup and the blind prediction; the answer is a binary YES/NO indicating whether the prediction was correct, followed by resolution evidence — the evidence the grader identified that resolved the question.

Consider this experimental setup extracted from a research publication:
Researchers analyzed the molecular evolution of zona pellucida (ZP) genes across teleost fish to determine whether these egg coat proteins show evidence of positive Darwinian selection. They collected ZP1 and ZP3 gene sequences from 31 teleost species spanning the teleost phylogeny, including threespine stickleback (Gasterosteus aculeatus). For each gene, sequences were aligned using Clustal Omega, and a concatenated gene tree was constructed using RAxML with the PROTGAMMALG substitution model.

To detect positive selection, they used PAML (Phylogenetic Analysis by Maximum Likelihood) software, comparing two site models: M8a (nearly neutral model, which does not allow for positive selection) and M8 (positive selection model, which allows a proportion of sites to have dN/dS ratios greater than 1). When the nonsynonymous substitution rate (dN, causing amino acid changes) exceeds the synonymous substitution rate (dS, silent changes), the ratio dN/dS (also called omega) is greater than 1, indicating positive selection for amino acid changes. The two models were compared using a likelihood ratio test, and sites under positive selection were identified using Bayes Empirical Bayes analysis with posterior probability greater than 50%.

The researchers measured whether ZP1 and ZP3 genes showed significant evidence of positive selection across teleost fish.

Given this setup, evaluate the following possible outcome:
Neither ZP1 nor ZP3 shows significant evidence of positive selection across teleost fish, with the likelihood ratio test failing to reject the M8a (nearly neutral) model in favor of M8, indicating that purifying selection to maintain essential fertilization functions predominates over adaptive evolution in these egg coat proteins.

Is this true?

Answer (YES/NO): NO